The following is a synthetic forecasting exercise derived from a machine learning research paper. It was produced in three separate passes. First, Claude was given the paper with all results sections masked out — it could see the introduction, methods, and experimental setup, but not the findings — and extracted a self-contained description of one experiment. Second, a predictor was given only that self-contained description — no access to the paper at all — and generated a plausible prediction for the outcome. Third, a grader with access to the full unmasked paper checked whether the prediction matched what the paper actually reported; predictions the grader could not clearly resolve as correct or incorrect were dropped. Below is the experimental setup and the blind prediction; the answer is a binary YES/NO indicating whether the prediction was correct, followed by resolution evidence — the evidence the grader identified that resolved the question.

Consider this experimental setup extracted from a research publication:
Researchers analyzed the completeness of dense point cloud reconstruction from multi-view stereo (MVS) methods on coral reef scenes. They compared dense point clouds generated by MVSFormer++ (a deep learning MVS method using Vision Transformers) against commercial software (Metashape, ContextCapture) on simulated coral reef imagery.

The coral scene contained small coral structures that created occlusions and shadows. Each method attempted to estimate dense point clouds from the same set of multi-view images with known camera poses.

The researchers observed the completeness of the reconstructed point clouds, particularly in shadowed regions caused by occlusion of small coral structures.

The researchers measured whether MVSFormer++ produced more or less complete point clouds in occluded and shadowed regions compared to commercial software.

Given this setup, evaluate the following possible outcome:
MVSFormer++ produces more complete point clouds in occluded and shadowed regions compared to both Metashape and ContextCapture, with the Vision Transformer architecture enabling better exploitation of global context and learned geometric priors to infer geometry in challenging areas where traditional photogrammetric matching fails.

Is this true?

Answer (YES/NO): NO